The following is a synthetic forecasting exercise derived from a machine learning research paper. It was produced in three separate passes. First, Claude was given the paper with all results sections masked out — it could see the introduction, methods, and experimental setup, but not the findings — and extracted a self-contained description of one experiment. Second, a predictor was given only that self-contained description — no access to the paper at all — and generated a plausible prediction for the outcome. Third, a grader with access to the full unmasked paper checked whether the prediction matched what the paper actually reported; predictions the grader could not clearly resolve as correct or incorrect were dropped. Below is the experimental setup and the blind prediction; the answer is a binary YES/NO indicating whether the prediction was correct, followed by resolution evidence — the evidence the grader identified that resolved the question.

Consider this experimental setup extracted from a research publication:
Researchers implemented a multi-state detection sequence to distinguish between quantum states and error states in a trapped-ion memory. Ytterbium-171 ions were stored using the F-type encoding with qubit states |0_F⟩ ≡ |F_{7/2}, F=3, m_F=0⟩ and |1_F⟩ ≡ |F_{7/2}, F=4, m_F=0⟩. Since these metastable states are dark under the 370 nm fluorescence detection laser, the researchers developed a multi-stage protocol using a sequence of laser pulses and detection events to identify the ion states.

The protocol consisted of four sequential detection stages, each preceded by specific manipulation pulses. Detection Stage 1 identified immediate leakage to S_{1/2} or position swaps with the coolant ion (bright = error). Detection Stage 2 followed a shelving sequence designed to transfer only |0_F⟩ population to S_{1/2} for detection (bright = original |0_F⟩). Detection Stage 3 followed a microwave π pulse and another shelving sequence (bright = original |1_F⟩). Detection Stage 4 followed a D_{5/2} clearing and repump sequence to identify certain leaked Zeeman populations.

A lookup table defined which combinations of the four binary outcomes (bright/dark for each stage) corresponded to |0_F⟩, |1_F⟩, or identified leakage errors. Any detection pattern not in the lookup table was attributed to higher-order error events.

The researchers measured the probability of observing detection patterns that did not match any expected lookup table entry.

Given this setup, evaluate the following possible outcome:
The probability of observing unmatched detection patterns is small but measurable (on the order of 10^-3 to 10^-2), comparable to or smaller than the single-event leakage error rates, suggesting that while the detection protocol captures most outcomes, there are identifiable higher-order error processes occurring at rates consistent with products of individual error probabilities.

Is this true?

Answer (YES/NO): YES